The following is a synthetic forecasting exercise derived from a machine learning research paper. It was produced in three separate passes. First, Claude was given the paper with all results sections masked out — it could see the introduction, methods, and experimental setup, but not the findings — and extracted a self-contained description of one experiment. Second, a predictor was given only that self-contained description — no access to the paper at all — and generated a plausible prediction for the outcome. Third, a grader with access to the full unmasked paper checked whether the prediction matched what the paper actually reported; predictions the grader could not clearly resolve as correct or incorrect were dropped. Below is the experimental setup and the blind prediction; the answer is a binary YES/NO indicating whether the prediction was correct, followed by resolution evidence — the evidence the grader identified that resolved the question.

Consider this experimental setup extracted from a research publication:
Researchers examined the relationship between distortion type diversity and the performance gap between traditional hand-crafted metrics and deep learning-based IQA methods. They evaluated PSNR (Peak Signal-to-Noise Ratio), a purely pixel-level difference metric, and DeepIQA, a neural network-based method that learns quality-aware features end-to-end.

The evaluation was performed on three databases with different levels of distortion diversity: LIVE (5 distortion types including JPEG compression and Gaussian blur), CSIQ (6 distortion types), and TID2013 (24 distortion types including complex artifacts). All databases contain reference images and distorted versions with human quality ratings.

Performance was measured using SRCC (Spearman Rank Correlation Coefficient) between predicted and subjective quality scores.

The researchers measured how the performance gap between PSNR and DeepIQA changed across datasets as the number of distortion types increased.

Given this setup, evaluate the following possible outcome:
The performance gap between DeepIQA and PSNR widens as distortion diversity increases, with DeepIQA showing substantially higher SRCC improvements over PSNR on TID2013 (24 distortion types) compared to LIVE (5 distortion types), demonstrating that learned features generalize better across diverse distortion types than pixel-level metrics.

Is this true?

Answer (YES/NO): YES